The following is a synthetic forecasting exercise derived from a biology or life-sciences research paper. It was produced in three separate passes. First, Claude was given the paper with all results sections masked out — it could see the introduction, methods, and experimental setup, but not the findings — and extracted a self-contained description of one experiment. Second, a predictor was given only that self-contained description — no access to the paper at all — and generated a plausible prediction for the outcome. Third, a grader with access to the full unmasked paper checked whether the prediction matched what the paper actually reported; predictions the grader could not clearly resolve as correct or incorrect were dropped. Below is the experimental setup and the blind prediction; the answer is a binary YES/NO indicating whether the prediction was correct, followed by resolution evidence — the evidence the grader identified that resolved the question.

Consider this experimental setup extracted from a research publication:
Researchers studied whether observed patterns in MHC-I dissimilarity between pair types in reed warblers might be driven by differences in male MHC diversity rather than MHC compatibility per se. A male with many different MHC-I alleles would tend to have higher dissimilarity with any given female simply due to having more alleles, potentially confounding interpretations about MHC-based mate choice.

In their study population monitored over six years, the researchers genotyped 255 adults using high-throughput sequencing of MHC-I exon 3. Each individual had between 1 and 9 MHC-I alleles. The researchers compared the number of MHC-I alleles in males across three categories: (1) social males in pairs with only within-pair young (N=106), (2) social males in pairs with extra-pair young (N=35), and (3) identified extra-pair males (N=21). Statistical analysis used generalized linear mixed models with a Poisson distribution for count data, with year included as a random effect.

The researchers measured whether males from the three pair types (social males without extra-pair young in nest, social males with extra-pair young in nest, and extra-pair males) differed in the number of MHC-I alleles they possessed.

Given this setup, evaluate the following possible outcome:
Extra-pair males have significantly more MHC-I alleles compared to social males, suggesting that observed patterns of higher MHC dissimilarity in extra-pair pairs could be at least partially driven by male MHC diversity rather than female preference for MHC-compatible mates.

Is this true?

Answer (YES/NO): NO